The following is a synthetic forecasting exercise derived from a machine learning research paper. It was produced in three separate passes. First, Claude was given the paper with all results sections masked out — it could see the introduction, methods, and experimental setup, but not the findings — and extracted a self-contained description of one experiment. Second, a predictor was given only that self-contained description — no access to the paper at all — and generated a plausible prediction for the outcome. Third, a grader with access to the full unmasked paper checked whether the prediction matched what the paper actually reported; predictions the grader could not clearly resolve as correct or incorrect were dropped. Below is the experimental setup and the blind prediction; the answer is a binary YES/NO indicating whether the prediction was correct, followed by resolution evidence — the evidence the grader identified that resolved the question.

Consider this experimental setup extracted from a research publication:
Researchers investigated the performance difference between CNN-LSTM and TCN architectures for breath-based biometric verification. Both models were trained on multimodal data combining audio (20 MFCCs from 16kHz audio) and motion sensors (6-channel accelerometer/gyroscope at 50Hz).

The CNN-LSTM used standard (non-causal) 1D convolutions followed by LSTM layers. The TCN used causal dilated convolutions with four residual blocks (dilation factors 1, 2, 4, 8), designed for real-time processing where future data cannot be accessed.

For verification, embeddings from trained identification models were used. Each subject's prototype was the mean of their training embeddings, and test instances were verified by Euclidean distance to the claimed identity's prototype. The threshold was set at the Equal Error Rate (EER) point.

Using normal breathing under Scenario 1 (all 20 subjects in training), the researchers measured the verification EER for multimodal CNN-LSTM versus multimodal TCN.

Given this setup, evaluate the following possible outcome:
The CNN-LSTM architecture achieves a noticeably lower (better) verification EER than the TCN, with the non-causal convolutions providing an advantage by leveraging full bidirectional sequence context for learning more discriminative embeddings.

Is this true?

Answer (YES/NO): YES